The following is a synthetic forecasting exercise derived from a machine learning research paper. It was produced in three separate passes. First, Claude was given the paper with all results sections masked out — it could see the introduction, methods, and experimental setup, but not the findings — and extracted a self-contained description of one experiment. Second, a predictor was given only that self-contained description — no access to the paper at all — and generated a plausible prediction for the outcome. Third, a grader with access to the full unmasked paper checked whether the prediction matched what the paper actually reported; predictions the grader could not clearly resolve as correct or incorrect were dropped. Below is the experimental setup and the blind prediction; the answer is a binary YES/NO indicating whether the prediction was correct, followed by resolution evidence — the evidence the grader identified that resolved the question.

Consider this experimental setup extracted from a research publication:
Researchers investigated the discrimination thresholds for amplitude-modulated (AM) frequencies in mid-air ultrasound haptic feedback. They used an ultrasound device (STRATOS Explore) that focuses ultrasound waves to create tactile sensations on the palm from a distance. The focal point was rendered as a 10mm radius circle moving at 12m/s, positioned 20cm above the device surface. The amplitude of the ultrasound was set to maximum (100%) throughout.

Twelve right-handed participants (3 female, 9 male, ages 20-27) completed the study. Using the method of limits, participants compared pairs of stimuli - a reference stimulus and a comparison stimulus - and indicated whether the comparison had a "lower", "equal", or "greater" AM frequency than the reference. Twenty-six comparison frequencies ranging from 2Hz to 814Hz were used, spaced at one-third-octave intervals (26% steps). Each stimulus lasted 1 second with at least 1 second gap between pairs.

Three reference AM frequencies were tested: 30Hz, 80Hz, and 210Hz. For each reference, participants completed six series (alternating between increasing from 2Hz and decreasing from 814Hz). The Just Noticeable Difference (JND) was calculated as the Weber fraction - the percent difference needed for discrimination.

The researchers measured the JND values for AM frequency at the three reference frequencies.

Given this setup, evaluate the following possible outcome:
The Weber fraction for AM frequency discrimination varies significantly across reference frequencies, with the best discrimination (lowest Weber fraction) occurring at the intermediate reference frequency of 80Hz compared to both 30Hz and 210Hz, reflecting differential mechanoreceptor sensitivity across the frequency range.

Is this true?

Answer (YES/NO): NO